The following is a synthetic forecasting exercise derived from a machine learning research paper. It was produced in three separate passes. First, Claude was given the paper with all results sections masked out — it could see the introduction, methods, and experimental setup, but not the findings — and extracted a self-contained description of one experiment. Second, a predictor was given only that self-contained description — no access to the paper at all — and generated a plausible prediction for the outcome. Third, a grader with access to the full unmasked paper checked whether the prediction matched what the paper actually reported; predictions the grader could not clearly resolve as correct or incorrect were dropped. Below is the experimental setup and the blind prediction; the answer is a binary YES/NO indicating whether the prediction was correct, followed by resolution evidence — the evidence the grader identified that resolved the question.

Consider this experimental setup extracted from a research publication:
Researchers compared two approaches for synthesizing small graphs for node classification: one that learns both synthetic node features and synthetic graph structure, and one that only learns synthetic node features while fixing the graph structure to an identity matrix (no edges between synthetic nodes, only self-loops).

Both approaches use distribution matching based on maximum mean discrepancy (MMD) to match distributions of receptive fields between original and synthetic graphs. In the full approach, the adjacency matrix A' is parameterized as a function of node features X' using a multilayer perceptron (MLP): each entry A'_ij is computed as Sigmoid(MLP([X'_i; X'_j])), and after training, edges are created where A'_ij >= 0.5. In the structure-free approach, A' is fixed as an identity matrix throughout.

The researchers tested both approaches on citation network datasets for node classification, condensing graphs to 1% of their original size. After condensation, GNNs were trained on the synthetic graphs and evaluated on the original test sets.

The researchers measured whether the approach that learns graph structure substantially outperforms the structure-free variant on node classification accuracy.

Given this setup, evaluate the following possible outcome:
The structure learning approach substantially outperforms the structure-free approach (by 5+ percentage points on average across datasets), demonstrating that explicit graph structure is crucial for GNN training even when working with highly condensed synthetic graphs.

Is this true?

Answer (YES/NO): NO